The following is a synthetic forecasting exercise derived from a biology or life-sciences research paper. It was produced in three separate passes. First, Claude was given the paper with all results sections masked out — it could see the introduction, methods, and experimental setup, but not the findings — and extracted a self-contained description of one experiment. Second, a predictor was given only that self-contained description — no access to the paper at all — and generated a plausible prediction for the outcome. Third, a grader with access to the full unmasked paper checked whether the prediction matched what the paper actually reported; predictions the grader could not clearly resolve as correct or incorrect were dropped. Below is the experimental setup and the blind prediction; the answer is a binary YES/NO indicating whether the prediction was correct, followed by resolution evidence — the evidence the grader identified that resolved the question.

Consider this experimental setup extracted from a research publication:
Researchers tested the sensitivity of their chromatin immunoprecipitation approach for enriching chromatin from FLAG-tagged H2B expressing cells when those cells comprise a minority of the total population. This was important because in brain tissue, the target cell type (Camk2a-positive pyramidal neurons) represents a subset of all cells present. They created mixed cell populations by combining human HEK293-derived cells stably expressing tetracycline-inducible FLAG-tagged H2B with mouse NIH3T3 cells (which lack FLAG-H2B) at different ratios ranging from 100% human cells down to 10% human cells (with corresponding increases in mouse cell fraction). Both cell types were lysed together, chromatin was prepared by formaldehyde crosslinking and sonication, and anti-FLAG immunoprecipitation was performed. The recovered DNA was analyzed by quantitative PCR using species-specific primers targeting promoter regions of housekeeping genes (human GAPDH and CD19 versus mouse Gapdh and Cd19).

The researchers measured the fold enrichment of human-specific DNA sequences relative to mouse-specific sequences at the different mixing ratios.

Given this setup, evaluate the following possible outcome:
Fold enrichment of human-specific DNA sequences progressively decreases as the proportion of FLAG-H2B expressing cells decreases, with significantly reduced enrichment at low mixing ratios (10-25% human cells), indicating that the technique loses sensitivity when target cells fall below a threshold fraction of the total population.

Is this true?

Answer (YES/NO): NO